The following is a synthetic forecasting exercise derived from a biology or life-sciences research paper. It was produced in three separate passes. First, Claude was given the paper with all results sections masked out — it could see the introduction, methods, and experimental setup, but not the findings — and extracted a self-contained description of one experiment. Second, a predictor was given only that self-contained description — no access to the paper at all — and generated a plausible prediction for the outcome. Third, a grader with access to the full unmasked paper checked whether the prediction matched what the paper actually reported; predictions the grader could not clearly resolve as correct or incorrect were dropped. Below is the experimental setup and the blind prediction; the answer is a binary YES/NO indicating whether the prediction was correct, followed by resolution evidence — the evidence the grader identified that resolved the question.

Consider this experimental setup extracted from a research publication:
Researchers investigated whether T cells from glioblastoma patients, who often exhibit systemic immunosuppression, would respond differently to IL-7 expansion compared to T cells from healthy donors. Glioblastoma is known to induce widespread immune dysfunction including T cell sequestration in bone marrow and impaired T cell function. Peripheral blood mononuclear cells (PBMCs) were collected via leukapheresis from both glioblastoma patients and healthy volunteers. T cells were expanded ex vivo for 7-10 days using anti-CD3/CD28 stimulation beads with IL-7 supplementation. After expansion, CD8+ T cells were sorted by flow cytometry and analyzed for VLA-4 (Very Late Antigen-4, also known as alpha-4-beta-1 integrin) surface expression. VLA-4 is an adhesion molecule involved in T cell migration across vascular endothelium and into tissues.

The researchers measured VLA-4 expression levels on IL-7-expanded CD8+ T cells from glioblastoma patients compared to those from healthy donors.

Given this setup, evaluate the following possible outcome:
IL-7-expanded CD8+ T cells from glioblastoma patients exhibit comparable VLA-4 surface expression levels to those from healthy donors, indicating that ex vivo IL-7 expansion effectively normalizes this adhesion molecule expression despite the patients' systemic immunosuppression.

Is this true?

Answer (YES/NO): YES